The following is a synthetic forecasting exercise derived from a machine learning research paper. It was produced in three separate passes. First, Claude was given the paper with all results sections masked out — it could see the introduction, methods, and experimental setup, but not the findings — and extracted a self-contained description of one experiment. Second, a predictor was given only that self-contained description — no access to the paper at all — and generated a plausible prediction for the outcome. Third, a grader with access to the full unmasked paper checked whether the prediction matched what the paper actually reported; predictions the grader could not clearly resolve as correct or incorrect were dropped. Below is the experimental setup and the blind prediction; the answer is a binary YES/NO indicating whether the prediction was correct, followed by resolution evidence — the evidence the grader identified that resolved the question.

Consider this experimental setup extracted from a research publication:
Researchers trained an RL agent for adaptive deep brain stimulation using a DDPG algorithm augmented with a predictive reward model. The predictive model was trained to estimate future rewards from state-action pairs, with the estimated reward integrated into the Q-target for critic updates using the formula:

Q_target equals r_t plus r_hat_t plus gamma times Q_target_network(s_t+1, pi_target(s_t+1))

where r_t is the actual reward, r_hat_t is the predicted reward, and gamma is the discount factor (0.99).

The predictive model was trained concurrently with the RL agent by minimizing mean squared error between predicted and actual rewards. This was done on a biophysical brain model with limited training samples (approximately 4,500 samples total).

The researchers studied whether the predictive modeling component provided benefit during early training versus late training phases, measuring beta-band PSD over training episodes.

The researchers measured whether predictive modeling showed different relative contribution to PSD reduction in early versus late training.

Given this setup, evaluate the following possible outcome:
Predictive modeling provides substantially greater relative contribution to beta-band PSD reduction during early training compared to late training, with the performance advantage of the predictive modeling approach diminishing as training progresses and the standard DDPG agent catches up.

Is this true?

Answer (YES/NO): YES